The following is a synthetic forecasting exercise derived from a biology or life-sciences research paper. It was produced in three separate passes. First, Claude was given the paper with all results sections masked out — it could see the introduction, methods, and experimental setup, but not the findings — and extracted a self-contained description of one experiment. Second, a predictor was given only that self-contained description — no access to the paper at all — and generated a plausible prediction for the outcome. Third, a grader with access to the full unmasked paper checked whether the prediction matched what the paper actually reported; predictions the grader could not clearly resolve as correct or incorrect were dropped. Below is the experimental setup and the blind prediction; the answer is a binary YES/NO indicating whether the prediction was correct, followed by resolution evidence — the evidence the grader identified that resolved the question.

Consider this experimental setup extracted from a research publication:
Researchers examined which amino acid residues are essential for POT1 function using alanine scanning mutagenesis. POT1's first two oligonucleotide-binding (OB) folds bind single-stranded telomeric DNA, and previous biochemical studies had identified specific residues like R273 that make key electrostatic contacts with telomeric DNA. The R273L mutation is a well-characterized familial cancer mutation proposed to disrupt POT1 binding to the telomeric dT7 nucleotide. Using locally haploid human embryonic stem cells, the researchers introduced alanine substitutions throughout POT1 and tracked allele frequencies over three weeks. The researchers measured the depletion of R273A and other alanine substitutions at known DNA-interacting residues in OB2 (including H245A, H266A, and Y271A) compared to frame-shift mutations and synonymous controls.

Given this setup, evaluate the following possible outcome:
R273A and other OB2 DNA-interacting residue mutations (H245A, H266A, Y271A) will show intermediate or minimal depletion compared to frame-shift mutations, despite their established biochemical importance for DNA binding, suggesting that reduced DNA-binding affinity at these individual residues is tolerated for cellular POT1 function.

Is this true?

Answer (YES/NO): YES